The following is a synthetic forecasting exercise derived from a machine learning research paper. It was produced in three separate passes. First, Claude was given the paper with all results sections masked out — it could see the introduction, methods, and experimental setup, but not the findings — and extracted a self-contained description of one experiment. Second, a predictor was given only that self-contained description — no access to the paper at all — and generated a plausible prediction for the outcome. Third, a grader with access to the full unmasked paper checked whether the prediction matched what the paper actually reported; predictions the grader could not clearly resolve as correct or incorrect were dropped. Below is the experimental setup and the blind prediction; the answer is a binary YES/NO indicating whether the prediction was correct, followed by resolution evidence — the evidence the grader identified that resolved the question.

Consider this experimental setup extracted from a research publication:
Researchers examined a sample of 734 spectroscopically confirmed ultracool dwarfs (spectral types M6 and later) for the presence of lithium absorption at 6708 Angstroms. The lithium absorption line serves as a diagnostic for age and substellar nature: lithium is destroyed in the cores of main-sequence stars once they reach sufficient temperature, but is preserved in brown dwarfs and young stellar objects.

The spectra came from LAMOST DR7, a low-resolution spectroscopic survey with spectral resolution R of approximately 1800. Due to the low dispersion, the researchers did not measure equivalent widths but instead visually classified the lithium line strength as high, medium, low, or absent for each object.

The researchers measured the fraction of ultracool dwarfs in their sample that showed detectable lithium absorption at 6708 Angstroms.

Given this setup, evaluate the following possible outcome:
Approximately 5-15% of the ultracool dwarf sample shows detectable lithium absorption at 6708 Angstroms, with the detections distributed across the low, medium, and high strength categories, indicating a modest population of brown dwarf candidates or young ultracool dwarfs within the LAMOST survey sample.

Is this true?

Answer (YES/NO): YES